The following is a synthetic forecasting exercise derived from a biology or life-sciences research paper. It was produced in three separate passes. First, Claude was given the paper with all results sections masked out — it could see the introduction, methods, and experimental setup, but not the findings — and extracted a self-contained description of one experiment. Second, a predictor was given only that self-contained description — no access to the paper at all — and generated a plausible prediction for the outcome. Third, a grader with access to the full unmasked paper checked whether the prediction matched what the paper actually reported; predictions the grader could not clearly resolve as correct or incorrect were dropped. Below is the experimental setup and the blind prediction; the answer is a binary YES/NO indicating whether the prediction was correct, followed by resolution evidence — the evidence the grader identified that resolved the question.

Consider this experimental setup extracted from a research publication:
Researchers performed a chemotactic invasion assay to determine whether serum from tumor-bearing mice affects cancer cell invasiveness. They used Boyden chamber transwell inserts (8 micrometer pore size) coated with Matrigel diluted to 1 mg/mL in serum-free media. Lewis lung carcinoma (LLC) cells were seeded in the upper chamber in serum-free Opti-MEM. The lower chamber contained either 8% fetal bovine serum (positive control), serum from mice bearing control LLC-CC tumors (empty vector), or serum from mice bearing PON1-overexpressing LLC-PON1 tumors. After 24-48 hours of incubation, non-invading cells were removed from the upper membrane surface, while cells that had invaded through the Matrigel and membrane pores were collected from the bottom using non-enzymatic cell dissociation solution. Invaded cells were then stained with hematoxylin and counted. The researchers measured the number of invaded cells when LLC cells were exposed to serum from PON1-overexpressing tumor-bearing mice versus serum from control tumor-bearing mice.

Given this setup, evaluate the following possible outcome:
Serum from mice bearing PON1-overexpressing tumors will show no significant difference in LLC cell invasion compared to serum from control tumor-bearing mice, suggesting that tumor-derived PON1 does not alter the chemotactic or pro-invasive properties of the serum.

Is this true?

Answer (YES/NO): NO